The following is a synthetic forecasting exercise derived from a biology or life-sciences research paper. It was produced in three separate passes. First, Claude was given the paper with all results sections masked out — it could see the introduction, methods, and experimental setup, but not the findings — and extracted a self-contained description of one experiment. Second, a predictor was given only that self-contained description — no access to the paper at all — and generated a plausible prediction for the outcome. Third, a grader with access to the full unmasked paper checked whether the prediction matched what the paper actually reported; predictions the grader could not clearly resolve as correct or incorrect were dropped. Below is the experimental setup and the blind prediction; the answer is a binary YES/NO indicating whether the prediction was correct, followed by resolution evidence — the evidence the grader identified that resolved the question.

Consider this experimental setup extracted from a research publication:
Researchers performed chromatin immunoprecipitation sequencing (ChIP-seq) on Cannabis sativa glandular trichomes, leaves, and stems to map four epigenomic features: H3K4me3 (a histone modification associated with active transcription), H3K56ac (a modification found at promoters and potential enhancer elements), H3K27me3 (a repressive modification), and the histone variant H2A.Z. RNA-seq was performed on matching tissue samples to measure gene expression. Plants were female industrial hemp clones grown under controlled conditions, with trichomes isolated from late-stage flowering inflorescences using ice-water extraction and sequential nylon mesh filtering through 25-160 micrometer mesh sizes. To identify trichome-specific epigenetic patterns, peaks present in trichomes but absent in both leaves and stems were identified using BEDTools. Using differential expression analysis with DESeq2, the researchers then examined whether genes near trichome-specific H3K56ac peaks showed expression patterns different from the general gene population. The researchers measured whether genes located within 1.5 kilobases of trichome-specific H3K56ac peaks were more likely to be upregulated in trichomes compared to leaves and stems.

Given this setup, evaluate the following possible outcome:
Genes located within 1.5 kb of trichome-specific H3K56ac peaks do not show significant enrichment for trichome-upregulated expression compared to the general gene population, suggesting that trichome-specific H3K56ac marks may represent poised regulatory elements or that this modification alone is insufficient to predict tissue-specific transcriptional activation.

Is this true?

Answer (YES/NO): NO